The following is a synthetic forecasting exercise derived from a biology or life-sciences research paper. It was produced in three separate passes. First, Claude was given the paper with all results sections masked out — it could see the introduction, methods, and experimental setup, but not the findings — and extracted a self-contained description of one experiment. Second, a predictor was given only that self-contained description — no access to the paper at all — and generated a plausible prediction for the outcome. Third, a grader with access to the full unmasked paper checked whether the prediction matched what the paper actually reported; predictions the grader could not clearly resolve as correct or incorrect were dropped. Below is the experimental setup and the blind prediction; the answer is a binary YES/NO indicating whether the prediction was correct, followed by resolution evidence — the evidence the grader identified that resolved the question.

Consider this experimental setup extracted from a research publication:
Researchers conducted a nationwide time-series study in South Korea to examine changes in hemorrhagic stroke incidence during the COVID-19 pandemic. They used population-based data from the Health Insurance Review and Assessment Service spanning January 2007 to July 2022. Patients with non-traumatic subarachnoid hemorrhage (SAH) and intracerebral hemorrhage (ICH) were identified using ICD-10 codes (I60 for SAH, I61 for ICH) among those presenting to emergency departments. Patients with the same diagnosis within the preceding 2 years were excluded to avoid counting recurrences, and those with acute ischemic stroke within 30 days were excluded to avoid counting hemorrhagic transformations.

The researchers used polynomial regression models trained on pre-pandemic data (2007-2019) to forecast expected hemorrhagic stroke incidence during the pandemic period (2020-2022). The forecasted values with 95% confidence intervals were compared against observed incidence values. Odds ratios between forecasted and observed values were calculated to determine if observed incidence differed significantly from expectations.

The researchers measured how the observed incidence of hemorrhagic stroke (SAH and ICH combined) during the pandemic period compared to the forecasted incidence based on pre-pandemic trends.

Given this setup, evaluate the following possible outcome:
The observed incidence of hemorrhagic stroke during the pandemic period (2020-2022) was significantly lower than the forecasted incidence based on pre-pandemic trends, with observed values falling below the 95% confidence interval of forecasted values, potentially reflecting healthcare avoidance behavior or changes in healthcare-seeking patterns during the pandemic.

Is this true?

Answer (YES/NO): NO